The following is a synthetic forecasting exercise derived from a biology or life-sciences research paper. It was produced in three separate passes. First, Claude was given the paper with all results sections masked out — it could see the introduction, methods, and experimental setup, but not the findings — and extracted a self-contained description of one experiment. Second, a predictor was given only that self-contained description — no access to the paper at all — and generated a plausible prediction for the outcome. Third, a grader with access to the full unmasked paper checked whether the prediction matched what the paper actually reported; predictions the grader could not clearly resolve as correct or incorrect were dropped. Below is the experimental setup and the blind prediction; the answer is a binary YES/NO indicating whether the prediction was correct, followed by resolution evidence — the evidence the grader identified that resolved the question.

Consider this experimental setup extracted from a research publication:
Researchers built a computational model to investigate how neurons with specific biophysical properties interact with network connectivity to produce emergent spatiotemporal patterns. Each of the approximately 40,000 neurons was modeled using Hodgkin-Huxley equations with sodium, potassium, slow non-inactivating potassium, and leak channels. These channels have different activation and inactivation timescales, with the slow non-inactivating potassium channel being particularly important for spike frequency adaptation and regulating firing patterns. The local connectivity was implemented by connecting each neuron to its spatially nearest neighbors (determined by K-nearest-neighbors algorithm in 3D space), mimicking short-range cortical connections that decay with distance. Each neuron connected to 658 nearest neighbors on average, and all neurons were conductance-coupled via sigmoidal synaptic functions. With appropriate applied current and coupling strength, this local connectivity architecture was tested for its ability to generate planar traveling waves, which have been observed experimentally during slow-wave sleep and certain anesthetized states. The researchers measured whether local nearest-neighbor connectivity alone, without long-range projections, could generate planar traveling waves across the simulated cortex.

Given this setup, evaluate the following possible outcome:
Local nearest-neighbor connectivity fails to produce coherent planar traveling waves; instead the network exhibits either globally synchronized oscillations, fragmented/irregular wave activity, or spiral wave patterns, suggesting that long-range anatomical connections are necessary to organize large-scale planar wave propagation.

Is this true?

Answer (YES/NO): NO